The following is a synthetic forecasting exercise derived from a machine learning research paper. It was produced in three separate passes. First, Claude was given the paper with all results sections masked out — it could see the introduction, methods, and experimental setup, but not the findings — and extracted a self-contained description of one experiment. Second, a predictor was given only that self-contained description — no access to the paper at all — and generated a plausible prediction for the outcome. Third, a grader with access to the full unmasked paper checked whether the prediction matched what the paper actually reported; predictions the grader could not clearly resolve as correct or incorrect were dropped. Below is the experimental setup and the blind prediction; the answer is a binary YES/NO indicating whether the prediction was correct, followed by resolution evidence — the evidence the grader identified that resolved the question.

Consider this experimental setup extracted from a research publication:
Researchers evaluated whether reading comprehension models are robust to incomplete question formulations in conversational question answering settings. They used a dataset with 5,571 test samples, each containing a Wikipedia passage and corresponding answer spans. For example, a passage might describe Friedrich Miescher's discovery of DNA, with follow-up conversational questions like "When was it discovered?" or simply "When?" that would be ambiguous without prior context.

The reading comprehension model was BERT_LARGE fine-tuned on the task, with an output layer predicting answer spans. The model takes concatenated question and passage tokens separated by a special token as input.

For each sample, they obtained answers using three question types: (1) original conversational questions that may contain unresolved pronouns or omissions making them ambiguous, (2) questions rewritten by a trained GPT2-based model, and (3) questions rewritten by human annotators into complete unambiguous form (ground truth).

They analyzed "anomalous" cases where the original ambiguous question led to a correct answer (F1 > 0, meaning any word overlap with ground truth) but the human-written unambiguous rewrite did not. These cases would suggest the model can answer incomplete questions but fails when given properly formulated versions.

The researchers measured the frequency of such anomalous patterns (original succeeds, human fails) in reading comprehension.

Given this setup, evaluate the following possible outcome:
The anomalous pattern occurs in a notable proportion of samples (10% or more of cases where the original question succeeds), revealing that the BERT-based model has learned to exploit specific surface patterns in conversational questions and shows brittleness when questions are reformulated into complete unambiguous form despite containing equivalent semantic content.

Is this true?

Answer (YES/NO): NO